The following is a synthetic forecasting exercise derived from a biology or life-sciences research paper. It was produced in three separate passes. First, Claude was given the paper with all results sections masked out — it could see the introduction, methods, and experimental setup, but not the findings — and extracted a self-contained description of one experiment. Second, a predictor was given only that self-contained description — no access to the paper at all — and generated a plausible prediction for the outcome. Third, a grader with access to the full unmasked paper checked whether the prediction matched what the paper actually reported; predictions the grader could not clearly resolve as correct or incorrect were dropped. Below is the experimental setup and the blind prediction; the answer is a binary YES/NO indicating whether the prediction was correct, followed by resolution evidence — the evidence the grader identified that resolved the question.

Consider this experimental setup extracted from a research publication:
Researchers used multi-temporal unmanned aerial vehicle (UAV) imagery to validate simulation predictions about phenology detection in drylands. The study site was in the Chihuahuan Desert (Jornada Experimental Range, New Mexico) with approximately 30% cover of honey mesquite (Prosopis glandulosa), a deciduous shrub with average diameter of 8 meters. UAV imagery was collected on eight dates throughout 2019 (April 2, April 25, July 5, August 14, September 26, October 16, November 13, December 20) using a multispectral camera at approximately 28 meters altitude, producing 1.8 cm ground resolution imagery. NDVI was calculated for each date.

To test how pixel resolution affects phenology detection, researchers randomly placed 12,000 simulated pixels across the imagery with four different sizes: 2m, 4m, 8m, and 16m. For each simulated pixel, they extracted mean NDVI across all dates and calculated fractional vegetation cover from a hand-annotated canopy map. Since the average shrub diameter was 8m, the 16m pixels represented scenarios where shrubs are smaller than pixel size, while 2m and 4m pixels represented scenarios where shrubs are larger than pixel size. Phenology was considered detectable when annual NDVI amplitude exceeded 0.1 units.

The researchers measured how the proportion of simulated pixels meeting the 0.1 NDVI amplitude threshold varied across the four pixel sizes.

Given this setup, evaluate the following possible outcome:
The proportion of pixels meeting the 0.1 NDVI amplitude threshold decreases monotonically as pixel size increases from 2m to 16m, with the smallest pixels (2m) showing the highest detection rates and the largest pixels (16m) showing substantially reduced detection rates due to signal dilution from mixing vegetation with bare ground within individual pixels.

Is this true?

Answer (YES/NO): NO